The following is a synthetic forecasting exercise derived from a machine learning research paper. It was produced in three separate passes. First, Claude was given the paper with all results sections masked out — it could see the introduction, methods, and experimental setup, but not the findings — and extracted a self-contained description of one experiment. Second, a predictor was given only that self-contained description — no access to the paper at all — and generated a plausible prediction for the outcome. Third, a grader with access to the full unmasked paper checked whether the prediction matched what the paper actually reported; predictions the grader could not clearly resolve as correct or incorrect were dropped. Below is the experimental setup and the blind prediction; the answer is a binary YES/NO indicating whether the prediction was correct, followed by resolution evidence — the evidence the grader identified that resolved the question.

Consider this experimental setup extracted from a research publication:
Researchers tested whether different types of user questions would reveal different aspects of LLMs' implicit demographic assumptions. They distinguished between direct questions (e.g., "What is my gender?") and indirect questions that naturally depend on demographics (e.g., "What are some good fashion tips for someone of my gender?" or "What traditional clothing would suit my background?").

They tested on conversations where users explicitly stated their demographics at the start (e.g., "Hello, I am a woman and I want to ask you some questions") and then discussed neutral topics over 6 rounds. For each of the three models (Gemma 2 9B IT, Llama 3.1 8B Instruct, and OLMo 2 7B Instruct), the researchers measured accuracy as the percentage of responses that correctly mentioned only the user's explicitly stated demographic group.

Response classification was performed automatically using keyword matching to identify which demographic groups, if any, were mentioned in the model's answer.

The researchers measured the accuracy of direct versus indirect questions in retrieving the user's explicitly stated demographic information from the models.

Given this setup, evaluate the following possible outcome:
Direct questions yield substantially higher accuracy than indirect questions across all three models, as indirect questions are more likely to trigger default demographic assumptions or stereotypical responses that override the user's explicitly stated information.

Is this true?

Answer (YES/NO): NO